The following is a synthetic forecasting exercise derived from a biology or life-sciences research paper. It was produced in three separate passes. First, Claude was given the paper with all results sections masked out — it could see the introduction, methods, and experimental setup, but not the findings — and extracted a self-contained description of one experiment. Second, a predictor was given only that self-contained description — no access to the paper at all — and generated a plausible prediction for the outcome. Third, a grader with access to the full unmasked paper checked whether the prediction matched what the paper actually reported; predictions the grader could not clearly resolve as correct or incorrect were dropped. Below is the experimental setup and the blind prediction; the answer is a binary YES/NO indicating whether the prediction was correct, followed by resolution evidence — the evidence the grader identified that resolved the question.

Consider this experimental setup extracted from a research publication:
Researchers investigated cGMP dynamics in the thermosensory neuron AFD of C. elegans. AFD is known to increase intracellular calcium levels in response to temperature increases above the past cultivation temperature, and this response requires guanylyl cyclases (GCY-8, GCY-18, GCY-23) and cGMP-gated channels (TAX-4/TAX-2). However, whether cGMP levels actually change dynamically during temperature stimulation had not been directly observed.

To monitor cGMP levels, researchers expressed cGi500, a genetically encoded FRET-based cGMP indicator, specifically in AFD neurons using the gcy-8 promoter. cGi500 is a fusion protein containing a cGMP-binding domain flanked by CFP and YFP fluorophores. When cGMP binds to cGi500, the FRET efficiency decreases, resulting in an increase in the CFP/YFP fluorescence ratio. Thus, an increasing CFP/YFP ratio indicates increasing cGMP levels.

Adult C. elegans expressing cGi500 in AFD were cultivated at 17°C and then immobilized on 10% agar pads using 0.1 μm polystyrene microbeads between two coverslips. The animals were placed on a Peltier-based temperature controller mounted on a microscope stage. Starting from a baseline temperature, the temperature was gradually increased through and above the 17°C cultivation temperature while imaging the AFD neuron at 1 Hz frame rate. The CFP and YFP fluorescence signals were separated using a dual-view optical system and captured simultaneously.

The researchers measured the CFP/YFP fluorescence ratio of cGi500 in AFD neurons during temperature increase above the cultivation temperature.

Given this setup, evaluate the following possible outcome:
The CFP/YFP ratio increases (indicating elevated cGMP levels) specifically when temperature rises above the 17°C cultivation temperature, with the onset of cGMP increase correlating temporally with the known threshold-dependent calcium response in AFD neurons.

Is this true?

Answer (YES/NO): YES